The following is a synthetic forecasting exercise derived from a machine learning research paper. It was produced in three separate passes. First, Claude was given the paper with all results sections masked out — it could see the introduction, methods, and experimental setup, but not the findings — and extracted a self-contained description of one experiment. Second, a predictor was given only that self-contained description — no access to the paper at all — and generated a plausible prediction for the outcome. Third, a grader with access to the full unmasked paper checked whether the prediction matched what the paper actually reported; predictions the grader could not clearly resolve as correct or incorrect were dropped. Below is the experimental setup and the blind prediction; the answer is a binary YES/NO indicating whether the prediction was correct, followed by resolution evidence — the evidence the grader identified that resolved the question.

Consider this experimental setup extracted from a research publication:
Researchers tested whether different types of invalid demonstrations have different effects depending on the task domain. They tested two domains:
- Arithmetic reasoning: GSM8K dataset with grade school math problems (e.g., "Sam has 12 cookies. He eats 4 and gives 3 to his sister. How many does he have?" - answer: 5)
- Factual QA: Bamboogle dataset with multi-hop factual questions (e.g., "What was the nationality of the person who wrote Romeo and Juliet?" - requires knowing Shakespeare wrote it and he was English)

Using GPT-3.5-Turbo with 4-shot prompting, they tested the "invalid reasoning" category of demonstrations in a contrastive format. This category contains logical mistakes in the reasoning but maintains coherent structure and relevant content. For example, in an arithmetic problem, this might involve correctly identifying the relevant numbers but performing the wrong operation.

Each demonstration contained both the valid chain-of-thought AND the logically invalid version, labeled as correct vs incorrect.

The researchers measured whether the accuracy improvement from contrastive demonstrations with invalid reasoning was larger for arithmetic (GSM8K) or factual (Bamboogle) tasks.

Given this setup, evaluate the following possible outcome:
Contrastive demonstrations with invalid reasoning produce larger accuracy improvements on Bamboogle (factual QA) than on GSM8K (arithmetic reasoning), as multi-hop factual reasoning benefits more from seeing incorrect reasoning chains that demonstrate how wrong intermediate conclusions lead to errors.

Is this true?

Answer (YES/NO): NO